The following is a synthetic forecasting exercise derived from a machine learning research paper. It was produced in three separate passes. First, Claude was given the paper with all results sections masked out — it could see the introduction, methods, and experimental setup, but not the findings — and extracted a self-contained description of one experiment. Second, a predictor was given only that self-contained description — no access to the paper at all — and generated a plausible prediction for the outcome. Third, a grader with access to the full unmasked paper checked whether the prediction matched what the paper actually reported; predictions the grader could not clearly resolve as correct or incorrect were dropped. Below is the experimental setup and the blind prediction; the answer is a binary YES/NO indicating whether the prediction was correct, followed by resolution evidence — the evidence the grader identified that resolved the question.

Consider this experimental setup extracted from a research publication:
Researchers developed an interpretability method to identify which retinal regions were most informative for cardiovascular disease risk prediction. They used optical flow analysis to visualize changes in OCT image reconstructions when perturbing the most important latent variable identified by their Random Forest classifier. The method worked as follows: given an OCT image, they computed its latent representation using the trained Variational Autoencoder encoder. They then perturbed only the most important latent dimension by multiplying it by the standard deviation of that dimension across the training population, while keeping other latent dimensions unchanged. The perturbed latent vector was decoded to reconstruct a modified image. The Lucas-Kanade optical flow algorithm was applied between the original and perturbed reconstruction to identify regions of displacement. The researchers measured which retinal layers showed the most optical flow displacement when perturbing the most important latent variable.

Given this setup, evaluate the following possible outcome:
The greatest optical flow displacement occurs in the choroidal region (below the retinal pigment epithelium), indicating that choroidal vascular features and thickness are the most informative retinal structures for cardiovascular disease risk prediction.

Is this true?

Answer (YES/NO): YES